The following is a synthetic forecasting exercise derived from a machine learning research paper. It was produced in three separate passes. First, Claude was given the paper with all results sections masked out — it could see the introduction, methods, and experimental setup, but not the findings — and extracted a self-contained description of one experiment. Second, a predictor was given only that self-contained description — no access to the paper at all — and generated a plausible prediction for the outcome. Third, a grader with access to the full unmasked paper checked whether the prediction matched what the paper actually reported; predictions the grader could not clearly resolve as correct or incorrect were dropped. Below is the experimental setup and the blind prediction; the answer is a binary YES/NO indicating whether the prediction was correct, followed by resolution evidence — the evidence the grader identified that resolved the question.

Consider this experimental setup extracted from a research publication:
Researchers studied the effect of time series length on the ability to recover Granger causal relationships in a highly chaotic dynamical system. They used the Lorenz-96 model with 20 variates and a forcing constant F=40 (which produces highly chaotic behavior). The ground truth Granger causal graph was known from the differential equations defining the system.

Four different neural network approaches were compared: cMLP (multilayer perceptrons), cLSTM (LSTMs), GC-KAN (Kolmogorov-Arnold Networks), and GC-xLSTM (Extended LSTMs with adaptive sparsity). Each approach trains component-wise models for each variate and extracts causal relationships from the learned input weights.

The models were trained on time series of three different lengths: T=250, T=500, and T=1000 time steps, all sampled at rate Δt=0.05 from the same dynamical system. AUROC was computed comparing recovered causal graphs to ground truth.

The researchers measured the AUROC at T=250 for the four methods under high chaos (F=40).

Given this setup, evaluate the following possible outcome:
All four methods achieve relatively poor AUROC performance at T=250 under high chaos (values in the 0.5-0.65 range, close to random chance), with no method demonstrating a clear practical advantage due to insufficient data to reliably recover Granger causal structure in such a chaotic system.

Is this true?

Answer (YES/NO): NO